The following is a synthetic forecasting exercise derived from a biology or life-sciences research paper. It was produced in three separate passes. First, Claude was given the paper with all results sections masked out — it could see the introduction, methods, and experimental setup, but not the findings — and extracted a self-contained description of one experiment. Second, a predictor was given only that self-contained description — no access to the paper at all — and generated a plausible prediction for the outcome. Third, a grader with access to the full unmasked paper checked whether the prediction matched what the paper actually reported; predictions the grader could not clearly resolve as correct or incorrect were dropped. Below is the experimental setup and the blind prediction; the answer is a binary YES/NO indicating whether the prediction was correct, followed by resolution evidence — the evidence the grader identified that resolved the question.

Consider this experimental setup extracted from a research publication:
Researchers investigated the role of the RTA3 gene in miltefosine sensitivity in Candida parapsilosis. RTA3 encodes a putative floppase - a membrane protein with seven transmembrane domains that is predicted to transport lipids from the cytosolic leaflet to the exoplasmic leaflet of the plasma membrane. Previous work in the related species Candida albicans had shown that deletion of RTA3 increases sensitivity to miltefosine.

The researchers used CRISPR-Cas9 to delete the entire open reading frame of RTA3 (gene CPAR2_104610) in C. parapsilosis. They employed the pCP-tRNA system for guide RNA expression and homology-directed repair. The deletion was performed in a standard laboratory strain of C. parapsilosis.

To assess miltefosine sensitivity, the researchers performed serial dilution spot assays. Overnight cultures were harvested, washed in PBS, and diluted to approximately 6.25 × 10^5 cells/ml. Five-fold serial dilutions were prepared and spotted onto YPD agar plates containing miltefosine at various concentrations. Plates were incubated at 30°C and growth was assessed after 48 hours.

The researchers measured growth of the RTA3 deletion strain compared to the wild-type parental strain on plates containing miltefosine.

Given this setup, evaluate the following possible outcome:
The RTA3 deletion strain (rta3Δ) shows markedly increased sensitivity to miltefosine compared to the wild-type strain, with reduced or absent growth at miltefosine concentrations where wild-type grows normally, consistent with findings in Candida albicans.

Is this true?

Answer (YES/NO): YES